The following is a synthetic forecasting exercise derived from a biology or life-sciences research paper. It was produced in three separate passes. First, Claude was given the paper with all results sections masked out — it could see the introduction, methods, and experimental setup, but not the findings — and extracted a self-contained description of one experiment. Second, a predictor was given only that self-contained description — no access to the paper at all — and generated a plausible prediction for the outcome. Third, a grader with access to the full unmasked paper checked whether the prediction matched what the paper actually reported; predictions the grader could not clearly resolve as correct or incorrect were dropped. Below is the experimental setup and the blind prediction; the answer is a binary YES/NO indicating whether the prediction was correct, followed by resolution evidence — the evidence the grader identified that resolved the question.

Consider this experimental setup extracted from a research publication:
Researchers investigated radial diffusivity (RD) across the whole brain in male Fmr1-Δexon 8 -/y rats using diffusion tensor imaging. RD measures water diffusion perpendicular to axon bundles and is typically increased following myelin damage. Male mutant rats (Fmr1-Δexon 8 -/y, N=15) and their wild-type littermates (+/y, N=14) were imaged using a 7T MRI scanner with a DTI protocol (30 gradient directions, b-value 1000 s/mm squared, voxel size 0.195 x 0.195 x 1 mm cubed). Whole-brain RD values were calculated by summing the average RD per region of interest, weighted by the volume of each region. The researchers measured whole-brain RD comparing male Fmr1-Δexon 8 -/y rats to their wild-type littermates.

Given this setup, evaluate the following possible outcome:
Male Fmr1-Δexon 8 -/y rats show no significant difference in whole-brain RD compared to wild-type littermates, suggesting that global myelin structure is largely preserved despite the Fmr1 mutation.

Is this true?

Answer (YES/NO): NO